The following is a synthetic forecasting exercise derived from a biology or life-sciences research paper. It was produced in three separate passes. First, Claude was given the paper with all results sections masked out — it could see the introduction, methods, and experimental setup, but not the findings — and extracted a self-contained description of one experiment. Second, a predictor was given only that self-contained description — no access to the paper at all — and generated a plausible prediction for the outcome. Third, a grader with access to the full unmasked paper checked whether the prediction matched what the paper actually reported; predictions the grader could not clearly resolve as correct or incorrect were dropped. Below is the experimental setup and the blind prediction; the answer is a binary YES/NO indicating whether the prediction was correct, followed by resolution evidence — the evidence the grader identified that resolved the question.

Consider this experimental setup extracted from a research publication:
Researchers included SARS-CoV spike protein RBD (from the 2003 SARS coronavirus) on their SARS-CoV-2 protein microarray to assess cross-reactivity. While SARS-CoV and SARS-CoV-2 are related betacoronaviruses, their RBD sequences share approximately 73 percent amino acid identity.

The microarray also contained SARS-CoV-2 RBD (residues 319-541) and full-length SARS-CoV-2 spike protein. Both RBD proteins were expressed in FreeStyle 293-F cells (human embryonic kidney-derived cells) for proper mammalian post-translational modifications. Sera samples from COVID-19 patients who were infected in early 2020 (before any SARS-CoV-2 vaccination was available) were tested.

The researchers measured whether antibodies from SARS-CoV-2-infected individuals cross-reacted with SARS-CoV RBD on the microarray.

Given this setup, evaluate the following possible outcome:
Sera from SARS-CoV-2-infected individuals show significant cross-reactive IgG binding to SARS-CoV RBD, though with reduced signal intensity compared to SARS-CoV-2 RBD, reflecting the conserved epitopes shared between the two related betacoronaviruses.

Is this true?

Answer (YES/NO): NO